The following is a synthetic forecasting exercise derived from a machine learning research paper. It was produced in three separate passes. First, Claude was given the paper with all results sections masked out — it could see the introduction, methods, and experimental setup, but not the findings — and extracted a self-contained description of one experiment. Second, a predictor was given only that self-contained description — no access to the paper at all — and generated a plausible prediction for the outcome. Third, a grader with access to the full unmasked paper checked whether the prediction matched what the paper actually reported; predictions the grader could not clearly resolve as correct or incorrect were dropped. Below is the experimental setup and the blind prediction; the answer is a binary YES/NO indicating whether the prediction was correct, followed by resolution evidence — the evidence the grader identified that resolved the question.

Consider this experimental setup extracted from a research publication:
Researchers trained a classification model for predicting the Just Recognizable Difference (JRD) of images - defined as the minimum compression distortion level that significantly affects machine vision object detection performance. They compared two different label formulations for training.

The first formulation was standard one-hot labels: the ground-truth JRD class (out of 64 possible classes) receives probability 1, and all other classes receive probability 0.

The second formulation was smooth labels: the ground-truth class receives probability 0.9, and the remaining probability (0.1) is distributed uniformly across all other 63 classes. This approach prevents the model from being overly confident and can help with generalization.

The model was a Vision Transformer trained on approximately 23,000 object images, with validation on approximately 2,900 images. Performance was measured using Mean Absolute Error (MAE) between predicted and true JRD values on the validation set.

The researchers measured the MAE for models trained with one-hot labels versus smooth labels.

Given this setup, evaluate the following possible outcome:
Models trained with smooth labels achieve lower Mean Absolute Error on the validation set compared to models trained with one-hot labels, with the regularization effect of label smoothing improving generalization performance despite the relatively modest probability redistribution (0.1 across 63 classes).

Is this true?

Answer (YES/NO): NO